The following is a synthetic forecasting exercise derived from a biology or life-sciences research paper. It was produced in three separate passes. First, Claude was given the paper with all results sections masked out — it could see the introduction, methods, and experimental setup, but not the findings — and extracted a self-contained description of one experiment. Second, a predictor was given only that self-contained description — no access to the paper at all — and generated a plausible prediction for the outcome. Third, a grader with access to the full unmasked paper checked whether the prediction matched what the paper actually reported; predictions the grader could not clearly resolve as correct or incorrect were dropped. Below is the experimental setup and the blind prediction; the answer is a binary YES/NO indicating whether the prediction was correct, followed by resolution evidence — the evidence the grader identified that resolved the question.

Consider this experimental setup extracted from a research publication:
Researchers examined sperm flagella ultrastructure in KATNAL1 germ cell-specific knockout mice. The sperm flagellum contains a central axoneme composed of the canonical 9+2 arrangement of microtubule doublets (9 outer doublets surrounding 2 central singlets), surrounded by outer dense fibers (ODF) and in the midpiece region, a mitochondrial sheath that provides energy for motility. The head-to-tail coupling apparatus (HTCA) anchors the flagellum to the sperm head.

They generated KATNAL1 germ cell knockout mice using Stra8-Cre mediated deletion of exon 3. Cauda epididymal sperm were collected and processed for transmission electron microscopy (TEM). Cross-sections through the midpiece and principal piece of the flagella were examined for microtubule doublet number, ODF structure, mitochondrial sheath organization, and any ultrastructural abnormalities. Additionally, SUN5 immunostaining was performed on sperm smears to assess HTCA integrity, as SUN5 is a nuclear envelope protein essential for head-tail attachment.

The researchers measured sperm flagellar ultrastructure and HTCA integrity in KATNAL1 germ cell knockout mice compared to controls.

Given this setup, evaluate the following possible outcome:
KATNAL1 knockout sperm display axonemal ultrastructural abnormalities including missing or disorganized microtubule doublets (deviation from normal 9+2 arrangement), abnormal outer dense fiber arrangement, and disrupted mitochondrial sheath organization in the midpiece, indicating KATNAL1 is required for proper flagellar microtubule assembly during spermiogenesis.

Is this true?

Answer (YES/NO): YES